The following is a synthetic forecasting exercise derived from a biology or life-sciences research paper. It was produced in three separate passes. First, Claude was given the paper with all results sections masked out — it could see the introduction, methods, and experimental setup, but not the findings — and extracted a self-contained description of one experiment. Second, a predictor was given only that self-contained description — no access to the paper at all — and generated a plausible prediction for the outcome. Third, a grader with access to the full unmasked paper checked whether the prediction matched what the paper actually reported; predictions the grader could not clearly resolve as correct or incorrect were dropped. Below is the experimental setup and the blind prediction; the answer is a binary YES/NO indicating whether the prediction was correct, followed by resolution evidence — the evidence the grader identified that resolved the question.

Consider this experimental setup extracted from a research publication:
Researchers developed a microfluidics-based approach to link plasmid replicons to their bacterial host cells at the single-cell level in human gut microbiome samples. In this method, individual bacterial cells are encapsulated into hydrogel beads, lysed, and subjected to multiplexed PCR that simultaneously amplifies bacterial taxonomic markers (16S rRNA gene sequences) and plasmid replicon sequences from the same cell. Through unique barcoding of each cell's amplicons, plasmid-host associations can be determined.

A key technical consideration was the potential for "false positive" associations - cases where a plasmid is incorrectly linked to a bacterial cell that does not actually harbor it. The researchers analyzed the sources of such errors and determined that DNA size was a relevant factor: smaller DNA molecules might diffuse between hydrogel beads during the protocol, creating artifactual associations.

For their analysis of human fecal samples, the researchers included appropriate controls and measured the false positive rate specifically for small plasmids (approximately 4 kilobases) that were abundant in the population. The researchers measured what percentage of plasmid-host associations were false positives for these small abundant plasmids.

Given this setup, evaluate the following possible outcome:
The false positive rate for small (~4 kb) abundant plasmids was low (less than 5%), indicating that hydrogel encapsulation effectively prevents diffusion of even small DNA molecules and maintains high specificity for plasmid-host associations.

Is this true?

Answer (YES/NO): NO